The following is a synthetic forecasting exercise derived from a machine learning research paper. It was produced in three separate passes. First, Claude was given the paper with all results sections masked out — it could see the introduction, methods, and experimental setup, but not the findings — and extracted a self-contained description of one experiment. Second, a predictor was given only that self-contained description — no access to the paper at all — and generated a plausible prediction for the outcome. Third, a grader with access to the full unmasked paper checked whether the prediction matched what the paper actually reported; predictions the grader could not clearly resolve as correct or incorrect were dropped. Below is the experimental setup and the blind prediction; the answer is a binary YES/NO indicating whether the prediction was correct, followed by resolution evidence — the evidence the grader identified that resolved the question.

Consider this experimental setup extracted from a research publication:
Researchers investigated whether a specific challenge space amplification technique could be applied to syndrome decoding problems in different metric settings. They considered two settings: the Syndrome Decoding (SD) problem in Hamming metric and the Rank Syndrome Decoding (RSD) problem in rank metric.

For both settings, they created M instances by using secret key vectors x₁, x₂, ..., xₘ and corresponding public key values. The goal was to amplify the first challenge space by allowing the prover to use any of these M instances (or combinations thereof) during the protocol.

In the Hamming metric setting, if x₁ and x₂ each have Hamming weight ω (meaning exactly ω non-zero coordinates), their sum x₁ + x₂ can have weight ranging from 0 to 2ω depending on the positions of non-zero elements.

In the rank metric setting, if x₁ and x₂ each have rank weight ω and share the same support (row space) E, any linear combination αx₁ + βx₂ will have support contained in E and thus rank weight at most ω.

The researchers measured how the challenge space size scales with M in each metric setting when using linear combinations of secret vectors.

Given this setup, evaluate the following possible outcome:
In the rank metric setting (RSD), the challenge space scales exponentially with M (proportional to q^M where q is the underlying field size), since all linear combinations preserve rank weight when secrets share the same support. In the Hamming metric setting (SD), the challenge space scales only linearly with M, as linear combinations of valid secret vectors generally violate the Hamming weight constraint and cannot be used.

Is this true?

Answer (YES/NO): YES